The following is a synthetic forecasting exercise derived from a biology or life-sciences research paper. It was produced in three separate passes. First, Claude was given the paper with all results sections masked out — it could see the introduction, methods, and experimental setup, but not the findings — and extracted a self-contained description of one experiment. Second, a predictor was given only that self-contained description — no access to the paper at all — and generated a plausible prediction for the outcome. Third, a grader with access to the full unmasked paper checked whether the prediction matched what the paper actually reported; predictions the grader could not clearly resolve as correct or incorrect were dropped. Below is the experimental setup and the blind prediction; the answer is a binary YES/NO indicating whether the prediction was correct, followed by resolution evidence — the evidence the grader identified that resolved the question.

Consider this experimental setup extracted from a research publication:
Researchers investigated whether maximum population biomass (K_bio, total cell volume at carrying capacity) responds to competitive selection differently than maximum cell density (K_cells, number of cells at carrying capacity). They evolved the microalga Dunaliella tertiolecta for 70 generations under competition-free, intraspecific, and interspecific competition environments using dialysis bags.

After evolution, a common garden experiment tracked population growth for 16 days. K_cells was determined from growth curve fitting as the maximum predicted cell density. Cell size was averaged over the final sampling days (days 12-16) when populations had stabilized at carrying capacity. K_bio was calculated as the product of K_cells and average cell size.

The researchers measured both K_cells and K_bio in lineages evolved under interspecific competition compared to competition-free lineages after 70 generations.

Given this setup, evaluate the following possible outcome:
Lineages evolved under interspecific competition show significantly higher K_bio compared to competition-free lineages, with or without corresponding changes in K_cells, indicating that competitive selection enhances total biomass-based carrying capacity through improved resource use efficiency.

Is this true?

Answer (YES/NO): NO